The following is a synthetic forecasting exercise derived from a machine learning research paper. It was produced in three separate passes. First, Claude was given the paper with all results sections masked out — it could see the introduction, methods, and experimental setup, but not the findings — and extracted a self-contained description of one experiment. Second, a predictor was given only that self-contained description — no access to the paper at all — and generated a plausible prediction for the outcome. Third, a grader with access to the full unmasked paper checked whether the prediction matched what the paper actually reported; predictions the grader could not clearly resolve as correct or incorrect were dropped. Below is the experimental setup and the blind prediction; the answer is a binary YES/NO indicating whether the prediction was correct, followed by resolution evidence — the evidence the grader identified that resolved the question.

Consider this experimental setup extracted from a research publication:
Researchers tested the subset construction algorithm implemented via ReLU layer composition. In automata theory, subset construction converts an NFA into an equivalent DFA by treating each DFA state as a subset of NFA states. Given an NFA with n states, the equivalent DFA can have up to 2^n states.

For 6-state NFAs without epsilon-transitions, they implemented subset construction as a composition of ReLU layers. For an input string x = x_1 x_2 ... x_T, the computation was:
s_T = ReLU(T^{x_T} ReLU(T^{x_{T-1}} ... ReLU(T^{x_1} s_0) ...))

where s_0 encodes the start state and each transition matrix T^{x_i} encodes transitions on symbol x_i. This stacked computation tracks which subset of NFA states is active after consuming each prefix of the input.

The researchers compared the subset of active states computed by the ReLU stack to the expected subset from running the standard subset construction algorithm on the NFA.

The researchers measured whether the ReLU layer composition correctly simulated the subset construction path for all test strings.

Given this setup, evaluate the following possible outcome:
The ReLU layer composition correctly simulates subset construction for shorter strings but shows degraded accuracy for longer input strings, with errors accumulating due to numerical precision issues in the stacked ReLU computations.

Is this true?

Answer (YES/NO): NO